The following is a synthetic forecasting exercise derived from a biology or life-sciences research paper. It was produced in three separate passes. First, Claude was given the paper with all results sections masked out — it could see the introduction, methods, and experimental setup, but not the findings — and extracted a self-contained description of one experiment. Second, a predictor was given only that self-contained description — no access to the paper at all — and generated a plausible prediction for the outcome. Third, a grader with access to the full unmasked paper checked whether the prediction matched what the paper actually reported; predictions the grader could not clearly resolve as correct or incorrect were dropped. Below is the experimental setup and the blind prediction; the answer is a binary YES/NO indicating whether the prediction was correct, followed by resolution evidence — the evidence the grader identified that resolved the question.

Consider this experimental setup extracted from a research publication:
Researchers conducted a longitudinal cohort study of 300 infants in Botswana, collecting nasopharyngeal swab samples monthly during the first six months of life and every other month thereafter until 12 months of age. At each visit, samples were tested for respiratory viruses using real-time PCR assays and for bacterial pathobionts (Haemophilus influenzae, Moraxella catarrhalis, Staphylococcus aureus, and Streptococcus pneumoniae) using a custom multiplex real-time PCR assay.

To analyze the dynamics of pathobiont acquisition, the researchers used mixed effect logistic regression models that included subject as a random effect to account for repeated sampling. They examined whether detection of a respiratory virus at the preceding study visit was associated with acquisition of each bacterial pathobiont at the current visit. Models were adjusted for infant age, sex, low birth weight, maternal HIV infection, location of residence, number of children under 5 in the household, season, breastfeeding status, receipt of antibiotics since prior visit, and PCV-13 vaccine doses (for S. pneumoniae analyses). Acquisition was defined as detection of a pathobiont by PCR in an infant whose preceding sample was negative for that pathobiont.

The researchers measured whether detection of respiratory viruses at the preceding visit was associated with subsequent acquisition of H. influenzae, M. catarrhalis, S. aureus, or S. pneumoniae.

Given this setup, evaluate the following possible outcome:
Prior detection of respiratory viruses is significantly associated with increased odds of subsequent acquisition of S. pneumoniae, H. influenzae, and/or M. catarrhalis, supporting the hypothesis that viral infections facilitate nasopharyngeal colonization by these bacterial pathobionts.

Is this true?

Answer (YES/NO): YES